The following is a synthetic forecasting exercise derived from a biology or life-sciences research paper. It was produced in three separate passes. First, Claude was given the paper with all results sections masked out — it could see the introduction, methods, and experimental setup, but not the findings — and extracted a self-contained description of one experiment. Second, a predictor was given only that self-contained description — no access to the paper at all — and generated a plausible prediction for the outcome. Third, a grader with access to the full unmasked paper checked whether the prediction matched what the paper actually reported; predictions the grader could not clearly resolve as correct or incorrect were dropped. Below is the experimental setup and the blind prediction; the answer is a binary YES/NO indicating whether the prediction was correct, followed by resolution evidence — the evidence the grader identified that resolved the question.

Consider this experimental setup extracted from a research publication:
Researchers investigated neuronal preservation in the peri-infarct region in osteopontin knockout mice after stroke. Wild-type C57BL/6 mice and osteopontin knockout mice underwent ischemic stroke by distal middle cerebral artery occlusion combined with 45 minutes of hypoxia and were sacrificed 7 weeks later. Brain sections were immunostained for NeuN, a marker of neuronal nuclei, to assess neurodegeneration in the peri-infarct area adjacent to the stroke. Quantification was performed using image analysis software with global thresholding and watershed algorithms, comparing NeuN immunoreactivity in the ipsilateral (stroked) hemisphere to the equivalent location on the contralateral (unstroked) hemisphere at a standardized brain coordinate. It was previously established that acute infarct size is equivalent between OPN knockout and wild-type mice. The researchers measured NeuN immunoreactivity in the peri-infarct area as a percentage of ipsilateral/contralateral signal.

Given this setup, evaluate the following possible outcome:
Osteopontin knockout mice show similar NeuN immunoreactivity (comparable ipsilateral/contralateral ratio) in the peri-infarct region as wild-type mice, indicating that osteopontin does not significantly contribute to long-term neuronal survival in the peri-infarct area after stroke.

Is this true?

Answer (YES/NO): NO